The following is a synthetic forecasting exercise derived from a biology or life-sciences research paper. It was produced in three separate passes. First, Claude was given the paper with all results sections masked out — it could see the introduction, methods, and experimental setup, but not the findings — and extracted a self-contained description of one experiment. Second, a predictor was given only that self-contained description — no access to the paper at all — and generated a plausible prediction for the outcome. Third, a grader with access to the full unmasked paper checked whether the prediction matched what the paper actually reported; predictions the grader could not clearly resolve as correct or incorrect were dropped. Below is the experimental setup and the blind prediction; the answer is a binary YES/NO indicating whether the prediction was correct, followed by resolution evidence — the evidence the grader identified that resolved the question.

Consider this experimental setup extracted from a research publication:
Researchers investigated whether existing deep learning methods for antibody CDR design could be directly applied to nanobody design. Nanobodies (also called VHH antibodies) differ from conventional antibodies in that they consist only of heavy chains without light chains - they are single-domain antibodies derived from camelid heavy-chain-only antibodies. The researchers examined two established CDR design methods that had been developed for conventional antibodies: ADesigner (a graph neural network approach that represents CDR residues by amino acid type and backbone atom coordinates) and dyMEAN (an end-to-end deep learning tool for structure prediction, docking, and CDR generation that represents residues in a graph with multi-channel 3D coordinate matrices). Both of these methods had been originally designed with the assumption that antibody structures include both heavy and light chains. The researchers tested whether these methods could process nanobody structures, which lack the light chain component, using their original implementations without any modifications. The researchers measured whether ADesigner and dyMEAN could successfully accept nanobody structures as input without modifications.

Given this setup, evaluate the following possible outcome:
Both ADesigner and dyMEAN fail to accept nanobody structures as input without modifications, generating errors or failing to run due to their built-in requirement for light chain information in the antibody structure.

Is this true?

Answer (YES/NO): YES